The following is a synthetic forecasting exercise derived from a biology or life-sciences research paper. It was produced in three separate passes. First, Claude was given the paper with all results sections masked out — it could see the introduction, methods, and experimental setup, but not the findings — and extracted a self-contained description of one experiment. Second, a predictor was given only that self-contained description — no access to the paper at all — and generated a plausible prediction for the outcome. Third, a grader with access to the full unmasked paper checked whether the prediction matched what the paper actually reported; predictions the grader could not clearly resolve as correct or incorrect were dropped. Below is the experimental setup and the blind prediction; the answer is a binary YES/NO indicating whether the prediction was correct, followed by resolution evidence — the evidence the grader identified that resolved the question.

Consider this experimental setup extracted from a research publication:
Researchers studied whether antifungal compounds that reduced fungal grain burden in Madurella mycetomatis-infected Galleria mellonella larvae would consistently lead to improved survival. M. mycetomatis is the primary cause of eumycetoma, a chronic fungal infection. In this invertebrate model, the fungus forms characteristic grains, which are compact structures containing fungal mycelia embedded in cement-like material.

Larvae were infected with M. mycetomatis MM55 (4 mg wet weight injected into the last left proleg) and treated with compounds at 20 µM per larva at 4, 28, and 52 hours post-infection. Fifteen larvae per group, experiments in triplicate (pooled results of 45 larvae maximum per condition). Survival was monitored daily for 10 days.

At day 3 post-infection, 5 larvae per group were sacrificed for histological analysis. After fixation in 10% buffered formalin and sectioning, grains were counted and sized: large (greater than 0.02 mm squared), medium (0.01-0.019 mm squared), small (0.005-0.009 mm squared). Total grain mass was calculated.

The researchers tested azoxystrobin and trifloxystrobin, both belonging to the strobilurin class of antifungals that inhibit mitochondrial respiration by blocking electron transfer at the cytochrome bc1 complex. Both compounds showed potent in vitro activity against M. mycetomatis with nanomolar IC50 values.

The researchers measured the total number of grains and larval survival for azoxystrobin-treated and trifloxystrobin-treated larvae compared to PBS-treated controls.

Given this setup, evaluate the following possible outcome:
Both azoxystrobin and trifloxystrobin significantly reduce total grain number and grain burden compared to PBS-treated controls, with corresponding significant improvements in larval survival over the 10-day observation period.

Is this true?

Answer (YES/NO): NO